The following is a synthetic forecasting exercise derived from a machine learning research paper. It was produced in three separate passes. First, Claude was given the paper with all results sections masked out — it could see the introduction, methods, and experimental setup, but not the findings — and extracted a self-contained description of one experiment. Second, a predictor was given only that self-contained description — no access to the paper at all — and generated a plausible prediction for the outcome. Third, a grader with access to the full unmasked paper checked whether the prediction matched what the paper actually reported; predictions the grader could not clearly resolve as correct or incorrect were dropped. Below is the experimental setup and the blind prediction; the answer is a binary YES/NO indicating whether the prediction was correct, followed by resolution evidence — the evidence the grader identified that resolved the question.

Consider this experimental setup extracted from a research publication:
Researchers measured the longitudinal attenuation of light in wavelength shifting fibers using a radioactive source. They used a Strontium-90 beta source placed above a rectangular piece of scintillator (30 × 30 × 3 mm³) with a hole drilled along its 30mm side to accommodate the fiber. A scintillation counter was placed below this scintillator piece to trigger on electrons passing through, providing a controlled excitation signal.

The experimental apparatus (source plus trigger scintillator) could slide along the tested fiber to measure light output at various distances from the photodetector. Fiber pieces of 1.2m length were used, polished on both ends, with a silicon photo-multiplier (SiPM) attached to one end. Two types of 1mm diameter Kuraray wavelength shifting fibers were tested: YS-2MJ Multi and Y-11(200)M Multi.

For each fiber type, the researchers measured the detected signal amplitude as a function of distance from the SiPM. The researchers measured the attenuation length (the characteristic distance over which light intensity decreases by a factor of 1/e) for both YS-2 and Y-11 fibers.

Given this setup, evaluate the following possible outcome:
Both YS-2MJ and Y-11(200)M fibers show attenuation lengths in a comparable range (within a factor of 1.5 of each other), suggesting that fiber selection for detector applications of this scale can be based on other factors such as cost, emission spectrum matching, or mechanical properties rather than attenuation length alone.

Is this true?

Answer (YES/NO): YES